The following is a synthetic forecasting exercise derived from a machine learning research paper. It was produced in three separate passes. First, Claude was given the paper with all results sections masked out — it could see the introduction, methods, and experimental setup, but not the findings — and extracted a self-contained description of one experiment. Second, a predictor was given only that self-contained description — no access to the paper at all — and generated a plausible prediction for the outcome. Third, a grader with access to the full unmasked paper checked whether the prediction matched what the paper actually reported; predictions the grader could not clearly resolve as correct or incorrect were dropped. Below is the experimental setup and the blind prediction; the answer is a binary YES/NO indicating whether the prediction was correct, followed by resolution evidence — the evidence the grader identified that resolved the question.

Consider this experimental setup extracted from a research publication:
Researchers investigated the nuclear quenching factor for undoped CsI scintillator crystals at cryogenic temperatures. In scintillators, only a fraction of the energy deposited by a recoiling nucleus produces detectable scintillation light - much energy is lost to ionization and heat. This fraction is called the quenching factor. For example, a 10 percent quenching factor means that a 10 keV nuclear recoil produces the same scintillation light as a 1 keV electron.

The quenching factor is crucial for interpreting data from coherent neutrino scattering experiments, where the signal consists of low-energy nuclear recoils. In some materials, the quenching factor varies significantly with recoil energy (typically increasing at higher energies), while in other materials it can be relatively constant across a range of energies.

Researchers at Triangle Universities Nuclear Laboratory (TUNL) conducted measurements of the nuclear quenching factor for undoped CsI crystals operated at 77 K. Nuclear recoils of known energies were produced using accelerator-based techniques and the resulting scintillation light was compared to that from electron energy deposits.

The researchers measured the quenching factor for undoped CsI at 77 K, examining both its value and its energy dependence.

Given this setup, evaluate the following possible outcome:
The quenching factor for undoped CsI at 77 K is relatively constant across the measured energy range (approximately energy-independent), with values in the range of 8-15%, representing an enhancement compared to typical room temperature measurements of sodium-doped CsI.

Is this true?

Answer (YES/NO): YES